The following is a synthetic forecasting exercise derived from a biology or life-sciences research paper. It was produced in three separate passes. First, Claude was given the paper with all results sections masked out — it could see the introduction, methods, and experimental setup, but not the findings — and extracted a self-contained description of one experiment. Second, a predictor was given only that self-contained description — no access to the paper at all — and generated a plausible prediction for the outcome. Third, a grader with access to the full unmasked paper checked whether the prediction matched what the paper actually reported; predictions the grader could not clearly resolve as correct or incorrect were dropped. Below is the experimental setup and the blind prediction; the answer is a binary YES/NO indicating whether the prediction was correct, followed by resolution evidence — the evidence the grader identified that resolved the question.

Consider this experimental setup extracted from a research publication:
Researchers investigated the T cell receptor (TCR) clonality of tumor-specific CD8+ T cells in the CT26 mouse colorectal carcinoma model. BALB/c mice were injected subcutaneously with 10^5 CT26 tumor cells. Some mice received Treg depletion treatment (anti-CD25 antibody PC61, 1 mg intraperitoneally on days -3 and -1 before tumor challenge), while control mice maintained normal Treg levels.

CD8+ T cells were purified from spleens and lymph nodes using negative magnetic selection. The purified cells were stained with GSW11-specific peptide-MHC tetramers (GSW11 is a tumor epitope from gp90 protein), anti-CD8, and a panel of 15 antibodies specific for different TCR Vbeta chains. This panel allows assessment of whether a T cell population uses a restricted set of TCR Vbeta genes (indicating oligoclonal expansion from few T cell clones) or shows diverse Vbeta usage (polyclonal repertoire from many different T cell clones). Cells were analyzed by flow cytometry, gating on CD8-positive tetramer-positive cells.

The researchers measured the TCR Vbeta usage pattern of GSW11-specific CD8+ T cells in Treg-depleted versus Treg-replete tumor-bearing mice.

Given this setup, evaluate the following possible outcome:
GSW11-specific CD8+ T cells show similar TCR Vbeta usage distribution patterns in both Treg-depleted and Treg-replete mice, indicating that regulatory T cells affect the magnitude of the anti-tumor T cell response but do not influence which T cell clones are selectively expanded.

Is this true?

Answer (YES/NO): NO